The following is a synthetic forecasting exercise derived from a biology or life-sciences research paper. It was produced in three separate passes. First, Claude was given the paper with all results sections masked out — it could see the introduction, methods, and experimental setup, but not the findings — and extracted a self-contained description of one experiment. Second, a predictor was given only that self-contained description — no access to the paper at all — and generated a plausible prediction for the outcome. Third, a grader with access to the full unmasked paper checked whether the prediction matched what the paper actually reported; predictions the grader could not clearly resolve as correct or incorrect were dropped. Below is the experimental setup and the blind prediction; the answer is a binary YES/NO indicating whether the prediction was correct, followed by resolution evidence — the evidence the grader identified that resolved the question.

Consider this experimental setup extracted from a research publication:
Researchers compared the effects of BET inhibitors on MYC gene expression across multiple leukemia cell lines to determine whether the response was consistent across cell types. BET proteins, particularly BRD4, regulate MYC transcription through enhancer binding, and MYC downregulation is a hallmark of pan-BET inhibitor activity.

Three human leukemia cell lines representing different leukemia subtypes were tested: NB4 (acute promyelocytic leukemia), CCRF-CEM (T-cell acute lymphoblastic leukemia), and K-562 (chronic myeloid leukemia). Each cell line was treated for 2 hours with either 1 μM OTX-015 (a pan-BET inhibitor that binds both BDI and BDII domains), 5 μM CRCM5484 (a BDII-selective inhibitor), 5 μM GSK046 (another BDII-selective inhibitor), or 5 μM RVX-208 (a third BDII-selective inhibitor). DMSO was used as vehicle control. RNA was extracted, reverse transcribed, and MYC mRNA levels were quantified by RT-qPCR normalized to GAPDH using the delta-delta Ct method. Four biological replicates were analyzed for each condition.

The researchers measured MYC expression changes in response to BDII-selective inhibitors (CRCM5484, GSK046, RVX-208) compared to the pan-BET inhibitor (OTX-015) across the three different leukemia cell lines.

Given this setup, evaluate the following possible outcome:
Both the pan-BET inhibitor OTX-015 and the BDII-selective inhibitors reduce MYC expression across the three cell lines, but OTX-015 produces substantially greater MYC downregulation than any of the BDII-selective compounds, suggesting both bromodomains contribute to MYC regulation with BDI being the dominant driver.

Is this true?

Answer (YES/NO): YES